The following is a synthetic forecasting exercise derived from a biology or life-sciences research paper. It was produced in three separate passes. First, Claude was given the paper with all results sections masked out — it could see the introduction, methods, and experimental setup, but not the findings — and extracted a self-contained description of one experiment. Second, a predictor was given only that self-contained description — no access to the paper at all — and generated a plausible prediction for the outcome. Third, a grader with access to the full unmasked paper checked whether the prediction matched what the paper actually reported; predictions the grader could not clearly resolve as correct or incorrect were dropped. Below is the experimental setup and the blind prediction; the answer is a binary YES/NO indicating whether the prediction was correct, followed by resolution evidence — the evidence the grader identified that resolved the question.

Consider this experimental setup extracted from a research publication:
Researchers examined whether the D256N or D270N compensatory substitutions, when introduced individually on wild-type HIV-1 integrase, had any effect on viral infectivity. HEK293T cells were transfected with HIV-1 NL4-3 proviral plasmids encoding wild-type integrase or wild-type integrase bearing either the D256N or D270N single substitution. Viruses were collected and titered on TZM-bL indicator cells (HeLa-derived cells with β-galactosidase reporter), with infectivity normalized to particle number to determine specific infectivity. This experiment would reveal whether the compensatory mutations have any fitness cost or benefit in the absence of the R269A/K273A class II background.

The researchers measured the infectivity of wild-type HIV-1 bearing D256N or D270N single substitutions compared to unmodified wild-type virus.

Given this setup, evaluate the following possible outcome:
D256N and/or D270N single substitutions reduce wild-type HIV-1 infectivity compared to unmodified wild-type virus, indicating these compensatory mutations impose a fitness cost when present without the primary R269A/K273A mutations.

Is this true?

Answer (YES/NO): NO